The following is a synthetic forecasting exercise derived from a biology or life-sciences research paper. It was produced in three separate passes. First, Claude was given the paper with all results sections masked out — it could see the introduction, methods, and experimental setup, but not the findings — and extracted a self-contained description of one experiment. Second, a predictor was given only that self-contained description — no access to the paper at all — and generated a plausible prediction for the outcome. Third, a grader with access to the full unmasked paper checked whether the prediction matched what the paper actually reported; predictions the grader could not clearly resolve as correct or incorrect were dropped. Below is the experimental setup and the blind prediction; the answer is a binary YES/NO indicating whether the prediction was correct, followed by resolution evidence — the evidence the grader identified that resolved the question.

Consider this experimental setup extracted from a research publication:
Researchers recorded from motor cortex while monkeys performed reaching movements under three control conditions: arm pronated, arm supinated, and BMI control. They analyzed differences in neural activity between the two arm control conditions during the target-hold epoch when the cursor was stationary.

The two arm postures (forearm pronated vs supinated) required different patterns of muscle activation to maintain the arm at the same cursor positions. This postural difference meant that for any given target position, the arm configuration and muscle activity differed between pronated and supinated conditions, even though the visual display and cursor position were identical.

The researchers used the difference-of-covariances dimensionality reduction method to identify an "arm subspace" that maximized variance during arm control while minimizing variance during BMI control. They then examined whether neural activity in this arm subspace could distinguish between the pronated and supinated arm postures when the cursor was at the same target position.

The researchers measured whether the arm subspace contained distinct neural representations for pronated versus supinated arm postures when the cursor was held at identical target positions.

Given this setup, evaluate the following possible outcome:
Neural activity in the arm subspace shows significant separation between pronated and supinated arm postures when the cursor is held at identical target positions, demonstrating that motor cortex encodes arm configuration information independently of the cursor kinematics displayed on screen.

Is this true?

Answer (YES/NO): YES